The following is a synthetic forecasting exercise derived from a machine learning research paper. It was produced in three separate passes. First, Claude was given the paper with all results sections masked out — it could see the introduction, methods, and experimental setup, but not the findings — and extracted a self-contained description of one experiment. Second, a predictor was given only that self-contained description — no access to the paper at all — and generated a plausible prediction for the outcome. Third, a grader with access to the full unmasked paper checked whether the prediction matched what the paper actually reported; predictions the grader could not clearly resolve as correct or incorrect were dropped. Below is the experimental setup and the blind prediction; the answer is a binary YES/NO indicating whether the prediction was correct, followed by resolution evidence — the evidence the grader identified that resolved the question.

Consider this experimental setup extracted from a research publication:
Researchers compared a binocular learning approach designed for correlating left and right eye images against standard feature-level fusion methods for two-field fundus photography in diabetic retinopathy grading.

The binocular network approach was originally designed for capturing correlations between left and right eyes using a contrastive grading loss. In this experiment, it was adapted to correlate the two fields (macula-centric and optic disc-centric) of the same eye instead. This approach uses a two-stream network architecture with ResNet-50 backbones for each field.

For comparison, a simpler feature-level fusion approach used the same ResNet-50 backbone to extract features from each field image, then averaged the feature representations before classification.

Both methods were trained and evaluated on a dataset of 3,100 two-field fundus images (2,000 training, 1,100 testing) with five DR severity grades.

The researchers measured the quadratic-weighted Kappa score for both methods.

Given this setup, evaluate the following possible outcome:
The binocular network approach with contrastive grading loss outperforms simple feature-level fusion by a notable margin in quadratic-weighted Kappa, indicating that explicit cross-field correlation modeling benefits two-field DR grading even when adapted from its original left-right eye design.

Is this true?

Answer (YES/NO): NO